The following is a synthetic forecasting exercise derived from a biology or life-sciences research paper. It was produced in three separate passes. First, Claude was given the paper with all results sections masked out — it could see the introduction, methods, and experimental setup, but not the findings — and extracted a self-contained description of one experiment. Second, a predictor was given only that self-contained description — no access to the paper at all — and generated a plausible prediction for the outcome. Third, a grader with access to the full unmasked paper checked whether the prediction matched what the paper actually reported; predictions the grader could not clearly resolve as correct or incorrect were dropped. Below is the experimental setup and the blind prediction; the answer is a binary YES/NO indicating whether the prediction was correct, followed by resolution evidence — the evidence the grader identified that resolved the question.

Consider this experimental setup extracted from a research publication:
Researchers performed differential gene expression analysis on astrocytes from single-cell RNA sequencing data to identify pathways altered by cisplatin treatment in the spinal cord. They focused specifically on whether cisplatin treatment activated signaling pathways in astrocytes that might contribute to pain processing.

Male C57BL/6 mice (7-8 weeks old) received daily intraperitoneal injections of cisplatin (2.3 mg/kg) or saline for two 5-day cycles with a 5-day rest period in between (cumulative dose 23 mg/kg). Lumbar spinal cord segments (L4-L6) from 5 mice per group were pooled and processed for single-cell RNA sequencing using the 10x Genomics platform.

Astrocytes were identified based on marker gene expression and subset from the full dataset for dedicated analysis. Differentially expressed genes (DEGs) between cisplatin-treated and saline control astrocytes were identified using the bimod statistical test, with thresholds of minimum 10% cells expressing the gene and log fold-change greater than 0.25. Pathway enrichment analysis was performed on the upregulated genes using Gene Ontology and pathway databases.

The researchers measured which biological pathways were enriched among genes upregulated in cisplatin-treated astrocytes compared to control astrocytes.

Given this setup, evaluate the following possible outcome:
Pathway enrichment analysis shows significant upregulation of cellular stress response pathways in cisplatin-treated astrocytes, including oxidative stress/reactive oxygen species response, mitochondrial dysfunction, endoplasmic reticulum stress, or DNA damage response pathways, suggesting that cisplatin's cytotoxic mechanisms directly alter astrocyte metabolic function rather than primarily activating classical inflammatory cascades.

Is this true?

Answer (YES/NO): NO